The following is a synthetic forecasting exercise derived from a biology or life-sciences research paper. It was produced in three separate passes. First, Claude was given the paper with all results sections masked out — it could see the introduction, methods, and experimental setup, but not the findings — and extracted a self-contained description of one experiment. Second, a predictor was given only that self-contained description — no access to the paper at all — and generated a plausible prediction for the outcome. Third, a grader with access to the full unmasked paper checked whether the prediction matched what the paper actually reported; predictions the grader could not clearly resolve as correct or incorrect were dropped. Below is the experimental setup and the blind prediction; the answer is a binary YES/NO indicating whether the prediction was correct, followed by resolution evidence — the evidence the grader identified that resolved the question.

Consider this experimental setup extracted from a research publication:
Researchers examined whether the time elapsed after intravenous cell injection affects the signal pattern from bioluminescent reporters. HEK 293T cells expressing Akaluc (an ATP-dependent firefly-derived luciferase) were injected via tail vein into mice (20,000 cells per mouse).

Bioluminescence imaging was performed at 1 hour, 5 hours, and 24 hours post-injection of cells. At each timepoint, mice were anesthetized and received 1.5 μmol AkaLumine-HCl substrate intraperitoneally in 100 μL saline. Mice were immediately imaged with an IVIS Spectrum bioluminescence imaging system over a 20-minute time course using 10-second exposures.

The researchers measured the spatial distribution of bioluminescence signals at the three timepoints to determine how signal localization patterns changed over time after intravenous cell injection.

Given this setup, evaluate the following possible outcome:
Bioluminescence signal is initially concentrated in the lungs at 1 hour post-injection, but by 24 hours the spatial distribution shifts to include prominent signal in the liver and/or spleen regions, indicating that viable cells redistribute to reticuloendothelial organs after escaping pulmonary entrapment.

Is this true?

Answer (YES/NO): NO